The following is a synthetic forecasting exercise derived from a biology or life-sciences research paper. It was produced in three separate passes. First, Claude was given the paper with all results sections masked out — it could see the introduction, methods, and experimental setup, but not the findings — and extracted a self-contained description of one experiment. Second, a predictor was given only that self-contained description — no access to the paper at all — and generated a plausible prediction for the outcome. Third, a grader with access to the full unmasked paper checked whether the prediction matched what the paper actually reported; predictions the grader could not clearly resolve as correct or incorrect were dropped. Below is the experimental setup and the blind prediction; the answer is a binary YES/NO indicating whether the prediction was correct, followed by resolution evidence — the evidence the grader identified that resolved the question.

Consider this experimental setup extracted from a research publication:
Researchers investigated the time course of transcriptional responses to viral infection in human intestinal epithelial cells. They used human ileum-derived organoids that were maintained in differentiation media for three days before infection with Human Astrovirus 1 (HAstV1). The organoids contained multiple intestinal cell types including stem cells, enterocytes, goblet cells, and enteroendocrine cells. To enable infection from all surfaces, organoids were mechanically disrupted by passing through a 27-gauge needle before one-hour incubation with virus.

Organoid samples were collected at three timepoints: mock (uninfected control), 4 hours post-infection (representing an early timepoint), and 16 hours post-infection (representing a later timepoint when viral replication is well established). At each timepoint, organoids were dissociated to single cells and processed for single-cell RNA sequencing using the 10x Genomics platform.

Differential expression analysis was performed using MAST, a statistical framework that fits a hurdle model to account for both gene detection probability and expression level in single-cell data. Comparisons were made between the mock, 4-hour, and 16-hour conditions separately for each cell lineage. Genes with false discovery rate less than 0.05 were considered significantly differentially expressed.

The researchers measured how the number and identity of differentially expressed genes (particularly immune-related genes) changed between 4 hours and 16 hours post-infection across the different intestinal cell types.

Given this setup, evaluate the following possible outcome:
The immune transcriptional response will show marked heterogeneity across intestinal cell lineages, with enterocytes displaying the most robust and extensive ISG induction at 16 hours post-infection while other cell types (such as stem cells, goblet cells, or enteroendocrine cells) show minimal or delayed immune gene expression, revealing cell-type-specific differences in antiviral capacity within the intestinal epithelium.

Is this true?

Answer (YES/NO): NO